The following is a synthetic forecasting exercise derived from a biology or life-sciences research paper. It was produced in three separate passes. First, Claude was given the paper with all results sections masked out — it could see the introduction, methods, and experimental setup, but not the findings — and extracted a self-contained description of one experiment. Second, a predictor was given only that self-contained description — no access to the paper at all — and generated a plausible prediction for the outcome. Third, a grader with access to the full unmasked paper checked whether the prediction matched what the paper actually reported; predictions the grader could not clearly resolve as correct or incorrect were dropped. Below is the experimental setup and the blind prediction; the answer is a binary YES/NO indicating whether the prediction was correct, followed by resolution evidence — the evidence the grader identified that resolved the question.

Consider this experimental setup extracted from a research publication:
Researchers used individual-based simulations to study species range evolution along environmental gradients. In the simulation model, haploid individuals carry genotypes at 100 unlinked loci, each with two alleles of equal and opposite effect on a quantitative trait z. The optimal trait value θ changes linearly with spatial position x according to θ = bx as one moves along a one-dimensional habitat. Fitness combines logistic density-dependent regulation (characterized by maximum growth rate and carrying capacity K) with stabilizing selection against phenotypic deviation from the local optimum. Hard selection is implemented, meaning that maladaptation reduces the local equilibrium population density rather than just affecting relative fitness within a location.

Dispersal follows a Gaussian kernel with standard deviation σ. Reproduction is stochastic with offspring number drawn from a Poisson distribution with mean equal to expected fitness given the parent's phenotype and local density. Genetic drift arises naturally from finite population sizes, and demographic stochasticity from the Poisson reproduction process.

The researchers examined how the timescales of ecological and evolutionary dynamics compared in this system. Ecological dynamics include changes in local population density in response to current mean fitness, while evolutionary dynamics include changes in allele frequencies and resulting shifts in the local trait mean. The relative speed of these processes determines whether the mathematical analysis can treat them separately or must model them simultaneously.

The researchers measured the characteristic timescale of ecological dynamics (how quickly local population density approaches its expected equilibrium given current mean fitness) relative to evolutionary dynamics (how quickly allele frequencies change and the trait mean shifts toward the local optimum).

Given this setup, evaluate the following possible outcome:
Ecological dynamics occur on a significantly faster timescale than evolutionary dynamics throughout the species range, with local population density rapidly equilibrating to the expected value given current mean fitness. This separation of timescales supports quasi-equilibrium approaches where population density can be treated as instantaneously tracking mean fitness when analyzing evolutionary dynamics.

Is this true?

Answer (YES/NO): YES